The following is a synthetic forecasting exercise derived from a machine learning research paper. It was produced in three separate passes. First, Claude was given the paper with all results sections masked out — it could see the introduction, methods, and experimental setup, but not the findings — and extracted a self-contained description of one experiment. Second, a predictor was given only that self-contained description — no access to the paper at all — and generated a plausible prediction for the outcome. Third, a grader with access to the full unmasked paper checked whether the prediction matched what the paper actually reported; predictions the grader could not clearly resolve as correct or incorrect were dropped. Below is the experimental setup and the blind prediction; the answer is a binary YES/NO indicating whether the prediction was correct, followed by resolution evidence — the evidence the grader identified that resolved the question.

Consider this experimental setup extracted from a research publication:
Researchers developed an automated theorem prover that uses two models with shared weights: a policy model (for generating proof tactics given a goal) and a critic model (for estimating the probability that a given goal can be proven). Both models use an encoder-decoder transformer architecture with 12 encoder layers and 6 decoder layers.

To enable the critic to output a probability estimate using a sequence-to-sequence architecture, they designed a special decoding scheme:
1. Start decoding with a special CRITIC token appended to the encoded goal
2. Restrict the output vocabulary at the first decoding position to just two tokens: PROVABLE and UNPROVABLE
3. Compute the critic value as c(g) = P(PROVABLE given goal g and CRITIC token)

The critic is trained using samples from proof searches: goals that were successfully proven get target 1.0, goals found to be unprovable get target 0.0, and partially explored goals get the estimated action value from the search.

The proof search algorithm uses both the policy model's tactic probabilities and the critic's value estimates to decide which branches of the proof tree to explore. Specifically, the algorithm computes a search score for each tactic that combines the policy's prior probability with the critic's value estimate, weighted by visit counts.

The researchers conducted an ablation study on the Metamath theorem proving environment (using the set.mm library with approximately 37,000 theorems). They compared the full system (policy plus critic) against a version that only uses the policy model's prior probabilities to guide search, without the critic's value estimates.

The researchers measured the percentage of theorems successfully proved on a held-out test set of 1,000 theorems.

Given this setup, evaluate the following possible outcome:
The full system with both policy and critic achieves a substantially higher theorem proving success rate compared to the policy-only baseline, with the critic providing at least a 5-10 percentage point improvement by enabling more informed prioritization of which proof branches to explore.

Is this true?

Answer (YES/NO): YES